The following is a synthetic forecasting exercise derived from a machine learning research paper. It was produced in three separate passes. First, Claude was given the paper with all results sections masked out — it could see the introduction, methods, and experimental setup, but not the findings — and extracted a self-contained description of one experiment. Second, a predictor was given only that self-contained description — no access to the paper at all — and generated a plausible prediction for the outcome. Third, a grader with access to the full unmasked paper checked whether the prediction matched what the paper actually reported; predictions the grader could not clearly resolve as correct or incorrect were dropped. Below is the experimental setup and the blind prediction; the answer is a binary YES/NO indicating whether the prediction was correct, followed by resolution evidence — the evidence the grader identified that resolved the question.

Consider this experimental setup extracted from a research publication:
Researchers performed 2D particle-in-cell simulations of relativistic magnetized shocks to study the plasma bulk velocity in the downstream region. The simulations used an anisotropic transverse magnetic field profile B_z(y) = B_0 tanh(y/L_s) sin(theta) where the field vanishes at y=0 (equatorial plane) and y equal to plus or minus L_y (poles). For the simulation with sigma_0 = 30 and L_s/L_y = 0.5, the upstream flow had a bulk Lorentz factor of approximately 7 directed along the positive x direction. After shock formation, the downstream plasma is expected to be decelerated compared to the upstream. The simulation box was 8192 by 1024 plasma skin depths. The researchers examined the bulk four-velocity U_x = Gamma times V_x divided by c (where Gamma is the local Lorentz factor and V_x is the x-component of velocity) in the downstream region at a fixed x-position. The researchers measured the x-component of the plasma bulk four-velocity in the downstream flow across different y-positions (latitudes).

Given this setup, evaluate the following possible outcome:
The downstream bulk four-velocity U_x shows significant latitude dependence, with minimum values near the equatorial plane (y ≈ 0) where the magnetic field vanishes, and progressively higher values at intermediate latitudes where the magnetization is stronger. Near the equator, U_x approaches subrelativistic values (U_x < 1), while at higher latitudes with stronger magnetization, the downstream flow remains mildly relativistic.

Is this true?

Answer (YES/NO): NO